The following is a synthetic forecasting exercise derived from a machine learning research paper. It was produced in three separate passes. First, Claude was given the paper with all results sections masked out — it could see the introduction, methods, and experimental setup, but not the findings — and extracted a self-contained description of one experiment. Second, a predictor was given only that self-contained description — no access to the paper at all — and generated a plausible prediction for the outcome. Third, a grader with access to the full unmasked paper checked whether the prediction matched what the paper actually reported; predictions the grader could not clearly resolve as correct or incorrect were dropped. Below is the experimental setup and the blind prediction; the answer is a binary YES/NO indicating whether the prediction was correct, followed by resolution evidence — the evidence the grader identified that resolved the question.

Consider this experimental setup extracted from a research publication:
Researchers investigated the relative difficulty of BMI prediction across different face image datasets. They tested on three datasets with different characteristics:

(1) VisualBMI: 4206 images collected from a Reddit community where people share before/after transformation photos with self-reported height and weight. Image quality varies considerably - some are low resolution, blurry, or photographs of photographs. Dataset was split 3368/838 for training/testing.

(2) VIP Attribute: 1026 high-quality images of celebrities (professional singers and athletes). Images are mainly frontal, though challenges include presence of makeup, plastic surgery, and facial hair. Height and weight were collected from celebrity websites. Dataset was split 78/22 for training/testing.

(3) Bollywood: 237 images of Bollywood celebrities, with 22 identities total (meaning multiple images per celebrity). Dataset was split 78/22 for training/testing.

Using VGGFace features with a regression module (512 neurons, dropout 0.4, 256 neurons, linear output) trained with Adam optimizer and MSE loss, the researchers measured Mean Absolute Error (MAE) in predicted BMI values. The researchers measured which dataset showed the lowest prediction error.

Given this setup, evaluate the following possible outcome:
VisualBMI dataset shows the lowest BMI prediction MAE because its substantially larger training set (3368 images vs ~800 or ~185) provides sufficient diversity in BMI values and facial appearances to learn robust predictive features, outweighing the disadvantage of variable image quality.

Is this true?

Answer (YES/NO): NO